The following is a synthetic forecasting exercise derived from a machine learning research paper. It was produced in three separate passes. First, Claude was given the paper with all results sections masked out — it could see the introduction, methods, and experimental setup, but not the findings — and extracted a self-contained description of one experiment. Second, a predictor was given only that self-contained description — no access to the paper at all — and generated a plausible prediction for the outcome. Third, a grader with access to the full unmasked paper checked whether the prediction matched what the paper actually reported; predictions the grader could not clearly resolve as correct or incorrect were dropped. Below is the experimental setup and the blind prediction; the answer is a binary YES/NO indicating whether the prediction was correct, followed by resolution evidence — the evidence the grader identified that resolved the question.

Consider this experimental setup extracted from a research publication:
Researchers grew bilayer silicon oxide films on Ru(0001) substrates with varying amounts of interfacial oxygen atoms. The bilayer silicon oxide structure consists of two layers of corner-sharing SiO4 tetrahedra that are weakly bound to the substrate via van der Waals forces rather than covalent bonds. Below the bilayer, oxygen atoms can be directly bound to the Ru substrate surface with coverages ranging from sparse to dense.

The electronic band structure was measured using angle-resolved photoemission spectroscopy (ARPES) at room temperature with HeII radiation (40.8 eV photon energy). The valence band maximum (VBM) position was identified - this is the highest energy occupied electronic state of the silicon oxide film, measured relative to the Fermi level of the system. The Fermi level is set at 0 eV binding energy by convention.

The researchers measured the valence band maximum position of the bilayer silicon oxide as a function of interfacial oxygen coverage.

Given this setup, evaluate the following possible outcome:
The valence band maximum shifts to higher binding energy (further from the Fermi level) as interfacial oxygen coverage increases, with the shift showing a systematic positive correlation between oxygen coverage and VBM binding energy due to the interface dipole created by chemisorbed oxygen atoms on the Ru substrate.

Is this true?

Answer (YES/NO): NO